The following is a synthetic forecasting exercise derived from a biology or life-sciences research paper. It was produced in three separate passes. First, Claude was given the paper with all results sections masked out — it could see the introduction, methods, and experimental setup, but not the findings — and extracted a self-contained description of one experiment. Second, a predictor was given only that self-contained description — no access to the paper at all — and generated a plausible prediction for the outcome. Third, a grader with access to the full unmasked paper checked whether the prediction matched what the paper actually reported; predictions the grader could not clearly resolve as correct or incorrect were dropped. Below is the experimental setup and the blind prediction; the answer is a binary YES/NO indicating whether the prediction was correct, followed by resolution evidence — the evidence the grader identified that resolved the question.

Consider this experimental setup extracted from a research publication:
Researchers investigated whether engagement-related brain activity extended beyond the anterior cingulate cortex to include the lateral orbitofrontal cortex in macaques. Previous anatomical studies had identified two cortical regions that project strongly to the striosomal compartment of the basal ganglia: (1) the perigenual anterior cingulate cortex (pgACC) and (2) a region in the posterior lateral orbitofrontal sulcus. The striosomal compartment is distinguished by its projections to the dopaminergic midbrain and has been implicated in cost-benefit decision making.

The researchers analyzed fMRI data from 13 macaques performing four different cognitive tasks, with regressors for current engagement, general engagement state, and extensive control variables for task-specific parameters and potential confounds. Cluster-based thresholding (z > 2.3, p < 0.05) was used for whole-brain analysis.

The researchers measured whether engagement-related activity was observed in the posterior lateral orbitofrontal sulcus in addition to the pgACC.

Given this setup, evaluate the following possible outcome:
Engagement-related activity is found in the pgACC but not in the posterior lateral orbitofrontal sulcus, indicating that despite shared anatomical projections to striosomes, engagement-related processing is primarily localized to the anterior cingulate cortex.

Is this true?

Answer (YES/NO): NO